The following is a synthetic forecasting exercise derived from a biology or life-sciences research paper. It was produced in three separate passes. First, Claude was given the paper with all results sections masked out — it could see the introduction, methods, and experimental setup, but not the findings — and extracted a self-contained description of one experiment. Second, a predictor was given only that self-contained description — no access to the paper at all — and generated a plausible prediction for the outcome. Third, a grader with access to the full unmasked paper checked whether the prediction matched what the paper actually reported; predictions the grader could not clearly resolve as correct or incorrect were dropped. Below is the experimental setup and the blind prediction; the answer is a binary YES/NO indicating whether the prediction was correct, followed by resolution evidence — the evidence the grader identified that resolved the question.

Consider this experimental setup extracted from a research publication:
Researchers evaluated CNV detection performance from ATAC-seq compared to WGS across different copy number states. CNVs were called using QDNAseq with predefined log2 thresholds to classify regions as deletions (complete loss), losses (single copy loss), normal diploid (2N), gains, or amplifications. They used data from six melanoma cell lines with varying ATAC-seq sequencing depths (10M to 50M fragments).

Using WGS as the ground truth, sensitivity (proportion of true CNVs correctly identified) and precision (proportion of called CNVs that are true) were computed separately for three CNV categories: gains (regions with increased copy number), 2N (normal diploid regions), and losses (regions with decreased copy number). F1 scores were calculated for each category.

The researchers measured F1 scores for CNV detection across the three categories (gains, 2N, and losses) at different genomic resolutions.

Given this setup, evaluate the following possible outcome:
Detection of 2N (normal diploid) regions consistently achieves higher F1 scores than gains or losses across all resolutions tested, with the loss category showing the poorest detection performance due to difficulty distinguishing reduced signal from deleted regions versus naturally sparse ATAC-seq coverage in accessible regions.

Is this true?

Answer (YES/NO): NO